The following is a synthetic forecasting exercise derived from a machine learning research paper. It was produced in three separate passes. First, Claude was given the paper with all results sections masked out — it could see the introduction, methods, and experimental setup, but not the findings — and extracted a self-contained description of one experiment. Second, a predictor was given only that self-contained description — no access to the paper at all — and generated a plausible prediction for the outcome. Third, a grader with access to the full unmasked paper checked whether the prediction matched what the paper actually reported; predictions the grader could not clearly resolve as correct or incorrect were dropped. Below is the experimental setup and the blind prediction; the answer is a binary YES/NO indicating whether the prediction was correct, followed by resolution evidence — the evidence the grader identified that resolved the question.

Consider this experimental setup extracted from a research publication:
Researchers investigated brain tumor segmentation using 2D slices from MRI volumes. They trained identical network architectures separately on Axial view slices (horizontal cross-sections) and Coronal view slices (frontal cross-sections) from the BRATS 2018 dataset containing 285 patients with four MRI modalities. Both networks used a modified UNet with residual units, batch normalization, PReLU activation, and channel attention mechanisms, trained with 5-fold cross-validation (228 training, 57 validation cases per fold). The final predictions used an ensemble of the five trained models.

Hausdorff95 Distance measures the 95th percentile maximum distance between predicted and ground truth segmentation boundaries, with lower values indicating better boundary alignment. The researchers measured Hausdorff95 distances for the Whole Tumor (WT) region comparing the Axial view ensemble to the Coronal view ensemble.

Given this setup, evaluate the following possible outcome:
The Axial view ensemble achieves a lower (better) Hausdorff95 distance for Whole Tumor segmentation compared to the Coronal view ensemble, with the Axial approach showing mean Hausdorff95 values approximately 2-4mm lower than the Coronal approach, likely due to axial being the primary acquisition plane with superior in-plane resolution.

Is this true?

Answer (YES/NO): NO